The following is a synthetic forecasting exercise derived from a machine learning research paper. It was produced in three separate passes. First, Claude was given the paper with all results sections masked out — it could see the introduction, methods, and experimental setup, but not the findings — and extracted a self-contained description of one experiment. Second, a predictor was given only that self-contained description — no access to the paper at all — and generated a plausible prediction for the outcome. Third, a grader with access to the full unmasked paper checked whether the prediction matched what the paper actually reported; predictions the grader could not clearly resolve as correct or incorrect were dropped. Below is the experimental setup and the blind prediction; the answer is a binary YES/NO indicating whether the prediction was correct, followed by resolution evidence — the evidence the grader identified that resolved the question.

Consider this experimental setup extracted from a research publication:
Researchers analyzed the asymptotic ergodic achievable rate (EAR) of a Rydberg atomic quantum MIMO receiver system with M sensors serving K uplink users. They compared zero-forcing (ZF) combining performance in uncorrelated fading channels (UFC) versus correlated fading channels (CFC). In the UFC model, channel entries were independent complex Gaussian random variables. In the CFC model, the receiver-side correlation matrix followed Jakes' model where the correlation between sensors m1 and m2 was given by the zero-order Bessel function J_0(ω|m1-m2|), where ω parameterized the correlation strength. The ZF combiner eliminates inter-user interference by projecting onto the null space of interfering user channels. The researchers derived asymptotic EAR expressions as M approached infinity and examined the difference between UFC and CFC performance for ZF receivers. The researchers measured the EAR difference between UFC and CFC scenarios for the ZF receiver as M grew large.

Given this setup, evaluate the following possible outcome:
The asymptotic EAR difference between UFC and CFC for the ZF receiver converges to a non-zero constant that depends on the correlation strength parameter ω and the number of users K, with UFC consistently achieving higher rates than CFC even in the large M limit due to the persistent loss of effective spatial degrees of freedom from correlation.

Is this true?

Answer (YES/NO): NO